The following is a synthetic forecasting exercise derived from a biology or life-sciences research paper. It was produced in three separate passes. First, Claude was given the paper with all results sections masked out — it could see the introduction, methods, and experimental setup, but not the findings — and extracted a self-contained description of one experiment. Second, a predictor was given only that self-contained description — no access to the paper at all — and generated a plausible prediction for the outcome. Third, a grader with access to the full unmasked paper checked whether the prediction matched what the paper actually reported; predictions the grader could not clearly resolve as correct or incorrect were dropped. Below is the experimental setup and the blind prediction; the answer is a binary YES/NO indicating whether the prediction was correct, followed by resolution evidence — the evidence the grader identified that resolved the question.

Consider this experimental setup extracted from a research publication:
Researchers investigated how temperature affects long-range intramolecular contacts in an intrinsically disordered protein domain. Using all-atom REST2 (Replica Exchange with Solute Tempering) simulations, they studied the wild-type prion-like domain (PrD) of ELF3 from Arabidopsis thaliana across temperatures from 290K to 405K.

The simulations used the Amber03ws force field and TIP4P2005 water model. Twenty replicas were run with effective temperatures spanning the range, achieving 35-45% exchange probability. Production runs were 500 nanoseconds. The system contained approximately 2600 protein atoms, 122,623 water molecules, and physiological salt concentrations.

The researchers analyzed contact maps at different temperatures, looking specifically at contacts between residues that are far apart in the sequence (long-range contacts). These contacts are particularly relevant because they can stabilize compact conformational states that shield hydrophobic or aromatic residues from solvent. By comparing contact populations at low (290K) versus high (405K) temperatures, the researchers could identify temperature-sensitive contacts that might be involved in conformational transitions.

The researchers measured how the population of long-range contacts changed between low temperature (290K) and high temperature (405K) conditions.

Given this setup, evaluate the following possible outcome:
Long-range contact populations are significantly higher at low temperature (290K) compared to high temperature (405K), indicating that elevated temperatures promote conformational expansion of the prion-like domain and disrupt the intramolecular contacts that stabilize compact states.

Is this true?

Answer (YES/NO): YES